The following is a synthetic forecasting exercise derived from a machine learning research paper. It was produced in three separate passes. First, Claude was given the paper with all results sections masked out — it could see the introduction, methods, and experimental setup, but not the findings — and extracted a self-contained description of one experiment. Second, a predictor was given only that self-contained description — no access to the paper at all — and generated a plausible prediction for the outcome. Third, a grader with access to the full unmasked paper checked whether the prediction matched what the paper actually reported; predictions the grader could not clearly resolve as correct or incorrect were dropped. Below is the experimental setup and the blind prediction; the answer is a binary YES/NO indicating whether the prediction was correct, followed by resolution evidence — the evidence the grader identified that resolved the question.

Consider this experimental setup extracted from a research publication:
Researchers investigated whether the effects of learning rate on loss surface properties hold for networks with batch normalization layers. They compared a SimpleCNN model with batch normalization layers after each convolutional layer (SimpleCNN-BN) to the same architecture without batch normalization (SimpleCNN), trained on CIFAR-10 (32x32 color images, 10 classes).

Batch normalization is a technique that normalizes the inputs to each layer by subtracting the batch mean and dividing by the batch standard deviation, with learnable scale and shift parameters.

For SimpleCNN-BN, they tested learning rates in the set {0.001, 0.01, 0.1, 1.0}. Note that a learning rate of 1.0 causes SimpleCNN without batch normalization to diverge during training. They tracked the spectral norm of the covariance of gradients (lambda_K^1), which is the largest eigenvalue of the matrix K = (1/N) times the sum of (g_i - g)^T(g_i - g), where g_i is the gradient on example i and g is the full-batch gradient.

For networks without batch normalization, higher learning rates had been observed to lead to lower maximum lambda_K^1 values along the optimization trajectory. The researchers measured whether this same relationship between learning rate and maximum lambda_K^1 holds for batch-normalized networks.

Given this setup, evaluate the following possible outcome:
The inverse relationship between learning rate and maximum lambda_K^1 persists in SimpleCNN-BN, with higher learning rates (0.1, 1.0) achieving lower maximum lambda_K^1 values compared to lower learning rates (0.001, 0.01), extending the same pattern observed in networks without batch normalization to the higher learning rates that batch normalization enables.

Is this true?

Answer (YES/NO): YES